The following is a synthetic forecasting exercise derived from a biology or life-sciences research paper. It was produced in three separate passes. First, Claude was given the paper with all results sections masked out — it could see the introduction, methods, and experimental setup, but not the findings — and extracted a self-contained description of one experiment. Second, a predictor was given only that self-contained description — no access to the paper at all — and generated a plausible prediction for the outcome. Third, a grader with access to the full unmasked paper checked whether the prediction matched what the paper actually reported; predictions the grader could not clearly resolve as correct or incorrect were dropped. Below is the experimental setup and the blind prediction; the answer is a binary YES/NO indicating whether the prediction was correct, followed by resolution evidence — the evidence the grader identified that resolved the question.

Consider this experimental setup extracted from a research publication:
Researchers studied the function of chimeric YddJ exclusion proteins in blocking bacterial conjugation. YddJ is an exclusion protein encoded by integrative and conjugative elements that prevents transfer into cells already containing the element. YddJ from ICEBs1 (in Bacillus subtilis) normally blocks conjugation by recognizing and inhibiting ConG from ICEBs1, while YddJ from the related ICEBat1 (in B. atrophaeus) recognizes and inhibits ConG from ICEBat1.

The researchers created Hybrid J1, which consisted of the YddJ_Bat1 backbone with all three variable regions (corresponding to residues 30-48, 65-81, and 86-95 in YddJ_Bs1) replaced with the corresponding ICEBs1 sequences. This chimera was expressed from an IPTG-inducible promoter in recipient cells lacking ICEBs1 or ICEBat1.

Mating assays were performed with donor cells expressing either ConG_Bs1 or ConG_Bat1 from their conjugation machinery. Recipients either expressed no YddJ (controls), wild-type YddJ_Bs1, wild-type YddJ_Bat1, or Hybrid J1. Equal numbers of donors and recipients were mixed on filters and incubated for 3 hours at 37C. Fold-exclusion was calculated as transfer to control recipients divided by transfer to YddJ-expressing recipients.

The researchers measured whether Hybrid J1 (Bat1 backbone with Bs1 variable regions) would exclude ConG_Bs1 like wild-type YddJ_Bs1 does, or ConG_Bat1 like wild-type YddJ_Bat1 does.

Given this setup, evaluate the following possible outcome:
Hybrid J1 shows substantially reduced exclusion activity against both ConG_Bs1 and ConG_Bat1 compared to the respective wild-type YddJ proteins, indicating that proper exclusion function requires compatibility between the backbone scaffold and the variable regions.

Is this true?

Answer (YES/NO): NO